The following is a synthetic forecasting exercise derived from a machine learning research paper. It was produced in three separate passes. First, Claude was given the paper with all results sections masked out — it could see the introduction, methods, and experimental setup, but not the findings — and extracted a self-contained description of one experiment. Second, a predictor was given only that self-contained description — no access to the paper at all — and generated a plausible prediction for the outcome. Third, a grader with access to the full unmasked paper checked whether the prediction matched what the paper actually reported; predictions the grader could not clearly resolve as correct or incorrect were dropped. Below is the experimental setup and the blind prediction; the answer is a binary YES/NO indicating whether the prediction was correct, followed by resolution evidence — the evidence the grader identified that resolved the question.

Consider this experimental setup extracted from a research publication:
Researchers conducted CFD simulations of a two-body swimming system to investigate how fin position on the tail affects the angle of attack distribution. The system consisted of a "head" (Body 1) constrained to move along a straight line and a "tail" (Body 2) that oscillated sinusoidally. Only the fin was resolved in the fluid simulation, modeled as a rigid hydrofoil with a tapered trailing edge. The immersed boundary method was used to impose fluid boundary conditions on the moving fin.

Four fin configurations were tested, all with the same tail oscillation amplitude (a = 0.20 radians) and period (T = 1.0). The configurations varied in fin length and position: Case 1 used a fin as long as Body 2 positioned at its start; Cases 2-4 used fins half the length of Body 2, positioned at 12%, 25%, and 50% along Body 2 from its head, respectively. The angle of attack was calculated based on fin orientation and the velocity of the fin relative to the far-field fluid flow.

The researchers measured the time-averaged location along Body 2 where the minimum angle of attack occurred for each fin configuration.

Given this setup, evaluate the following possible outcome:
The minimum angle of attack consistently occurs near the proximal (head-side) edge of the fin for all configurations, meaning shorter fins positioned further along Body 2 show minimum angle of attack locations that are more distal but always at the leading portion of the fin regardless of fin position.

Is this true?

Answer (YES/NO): NO